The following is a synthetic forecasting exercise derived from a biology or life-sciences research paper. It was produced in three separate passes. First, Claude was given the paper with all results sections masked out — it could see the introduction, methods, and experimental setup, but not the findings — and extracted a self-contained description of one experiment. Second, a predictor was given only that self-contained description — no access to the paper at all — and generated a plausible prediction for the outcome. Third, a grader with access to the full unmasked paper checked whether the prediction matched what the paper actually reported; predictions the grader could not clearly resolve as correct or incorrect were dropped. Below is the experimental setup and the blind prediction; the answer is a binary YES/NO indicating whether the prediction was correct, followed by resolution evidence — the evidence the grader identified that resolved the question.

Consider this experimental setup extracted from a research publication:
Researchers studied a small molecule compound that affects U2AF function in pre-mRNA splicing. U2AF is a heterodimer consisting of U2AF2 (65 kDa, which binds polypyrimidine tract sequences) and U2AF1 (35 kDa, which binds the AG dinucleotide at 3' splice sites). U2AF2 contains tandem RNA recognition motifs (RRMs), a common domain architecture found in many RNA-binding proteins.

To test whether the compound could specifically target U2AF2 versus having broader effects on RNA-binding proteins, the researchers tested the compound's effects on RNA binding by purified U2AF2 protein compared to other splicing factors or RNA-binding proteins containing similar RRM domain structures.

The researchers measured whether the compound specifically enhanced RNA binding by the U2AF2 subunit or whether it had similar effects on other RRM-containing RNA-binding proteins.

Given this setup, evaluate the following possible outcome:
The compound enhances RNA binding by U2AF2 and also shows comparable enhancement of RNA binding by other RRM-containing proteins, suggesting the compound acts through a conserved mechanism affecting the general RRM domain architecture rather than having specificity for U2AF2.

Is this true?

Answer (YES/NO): NO